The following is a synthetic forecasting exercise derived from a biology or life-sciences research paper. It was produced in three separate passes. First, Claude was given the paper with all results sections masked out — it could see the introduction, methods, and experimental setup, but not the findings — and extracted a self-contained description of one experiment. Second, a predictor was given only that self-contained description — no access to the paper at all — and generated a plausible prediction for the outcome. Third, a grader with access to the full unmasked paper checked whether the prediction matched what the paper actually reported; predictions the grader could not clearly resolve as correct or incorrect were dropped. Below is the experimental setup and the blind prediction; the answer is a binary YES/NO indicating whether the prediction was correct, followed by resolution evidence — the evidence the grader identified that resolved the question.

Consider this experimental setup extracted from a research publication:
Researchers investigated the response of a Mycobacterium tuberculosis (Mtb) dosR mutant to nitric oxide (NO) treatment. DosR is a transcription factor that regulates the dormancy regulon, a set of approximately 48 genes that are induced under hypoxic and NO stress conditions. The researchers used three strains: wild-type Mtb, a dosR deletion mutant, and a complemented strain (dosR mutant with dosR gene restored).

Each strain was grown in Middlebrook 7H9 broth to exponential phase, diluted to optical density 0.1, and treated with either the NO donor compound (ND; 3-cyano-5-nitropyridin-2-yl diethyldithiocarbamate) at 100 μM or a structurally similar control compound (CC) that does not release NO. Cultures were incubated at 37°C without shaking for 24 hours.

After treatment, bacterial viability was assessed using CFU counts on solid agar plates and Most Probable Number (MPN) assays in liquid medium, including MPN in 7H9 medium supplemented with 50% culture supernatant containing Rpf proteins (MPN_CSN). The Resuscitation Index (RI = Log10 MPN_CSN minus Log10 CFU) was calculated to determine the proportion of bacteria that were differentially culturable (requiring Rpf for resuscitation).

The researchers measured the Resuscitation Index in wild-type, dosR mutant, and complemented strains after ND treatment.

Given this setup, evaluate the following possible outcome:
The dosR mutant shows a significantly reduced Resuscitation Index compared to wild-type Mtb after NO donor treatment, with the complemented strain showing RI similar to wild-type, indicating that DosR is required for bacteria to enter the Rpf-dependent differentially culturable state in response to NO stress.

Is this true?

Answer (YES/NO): NO